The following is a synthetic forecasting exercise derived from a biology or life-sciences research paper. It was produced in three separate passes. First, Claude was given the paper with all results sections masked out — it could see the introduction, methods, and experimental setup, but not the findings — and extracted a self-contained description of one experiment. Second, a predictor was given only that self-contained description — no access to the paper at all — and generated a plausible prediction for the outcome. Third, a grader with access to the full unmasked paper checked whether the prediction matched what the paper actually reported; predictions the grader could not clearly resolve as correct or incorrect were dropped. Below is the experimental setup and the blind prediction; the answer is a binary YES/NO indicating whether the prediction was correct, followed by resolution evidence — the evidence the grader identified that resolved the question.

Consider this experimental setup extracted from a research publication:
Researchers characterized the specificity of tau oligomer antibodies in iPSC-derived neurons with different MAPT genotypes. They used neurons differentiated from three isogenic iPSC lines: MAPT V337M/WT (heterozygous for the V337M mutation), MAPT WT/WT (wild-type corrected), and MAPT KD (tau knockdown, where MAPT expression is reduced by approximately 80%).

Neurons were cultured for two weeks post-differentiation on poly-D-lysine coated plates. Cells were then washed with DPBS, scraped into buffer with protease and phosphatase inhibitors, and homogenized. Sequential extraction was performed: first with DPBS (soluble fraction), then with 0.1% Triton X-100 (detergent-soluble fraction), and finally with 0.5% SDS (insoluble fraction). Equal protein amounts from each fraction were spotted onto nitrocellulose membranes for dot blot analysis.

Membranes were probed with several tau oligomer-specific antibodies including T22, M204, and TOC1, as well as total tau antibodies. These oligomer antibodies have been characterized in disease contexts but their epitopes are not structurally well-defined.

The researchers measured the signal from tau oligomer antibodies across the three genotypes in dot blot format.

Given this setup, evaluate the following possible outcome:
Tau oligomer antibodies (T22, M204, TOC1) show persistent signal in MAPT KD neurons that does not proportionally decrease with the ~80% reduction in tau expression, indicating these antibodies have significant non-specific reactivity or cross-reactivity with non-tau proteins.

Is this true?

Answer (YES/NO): YES